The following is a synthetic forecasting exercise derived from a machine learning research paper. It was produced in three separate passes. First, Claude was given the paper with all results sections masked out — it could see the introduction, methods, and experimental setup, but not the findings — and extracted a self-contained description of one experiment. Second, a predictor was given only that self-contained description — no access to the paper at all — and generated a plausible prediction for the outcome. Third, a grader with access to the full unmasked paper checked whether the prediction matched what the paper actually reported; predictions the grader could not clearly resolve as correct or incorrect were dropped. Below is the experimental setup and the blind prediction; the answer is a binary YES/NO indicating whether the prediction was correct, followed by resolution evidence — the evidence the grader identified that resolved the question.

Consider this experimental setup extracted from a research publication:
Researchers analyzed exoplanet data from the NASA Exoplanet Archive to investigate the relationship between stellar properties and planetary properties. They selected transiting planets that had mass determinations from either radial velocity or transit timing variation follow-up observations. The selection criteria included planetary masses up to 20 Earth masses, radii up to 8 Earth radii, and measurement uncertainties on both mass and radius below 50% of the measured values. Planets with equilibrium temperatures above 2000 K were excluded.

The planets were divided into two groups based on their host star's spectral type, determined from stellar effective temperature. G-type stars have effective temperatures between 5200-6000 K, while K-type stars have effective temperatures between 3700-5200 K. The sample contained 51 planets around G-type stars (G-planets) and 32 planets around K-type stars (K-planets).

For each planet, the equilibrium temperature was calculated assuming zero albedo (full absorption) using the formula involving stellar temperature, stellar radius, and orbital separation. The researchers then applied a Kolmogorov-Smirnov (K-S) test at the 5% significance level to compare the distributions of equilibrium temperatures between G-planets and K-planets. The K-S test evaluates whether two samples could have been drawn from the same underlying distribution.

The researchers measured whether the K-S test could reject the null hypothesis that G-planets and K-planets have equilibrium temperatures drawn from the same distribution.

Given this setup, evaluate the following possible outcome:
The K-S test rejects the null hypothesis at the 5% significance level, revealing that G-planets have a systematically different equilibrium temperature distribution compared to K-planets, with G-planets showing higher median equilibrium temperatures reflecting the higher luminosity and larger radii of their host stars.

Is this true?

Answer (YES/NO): NO